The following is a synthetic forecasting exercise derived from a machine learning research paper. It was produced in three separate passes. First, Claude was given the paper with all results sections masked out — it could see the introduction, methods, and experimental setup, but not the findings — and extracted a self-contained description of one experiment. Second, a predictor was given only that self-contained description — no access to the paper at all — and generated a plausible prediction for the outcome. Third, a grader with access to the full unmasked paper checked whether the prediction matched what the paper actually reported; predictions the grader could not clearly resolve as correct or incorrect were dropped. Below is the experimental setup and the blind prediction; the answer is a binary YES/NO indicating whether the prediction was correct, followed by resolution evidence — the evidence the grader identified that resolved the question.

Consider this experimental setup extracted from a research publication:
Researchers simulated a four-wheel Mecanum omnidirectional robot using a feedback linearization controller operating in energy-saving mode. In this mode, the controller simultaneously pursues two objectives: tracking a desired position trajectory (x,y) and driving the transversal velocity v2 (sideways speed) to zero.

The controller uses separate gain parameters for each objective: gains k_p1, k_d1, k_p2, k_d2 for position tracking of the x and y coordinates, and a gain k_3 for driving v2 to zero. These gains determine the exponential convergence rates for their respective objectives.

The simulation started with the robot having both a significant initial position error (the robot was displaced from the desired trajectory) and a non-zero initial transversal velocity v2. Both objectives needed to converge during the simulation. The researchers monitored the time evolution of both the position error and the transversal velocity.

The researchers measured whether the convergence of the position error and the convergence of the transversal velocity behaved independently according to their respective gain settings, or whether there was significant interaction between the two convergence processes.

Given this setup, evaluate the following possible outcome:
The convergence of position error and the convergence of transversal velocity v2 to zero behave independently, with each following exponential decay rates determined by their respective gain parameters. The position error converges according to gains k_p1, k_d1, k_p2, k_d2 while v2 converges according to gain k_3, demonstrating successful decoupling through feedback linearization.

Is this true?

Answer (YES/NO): YES